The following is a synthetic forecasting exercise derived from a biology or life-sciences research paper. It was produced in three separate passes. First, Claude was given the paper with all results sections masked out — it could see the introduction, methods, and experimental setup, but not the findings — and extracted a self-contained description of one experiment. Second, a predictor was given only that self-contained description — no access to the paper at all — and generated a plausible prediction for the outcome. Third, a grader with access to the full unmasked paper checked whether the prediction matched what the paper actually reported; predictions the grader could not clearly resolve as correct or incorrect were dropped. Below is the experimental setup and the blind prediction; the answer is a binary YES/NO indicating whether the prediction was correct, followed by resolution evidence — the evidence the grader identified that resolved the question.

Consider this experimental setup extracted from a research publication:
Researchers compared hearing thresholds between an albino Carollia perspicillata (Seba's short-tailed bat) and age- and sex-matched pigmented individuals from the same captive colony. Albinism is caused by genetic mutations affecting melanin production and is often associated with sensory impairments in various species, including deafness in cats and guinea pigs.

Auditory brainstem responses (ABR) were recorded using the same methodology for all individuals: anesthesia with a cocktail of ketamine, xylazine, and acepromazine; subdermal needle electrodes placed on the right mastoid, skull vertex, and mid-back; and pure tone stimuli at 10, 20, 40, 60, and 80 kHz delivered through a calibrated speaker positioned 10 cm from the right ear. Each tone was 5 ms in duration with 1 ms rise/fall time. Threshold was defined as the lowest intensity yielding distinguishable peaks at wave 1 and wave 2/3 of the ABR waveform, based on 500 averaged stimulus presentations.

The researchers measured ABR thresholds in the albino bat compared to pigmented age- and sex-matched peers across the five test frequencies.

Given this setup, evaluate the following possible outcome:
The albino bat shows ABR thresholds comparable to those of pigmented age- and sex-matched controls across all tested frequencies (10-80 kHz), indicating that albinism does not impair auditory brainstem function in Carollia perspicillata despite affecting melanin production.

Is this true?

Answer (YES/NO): NO